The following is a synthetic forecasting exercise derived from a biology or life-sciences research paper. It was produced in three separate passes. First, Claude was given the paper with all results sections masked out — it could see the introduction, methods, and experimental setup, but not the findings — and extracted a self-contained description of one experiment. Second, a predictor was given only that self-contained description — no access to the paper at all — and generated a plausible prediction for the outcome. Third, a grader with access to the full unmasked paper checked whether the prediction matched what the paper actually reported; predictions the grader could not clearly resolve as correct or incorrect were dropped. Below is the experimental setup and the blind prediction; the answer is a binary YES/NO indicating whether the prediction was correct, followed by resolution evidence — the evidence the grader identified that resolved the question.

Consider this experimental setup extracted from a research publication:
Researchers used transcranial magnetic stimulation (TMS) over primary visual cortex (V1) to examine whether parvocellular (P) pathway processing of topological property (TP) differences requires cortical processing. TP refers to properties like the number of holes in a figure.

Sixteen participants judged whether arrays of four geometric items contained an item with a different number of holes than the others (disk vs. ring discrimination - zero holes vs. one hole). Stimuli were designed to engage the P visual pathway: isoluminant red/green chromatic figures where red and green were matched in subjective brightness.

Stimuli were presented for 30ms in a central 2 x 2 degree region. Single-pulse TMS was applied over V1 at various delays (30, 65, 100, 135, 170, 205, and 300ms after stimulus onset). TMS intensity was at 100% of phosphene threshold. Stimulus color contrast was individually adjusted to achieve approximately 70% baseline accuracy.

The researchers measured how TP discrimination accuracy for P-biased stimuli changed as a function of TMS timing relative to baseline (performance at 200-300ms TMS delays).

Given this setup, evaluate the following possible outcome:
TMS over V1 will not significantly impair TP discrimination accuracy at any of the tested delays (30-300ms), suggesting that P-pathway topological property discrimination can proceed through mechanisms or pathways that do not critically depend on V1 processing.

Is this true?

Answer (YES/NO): NO